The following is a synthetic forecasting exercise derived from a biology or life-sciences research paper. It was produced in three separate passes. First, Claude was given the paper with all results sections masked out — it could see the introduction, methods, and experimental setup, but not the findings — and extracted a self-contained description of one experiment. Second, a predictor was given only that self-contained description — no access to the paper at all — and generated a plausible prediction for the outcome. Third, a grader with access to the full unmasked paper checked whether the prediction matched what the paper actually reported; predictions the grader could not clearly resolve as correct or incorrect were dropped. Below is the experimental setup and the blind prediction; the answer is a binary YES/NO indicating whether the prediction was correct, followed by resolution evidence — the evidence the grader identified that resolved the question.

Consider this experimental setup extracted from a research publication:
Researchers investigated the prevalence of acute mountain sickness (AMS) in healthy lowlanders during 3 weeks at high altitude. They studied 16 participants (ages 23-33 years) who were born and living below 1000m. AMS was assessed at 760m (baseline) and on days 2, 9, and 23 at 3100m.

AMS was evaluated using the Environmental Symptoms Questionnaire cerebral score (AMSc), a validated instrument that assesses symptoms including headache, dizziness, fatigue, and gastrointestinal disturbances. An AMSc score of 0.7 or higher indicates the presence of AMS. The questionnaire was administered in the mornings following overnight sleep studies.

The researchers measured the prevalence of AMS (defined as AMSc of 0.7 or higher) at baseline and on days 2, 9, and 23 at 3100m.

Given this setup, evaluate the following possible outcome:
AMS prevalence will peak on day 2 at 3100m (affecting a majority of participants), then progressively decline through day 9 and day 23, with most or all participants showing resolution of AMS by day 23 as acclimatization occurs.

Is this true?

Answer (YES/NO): NO